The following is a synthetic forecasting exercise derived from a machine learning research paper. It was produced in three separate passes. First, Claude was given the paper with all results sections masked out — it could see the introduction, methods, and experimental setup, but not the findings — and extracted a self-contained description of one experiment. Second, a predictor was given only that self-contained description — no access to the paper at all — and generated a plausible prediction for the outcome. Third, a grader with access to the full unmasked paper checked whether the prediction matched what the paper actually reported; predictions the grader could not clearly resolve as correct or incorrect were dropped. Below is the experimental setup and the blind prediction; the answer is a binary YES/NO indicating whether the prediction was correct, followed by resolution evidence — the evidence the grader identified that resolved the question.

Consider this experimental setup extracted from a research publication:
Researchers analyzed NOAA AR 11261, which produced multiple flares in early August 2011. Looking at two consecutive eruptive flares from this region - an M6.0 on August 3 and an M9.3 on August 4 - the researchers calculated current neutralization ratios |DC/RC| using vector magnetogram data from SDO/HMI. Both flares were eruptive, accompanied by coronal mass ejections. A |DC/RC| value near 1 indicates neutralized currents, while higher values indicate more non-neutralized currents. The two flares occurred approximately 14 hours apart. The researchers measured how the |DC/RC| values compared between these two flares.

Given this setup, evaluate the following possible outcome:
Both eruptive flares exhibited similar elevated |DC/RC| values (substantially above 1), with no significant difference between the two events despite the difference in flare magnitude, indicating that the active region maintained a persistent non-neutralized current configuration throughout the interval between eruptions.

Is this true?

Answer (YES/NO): NO